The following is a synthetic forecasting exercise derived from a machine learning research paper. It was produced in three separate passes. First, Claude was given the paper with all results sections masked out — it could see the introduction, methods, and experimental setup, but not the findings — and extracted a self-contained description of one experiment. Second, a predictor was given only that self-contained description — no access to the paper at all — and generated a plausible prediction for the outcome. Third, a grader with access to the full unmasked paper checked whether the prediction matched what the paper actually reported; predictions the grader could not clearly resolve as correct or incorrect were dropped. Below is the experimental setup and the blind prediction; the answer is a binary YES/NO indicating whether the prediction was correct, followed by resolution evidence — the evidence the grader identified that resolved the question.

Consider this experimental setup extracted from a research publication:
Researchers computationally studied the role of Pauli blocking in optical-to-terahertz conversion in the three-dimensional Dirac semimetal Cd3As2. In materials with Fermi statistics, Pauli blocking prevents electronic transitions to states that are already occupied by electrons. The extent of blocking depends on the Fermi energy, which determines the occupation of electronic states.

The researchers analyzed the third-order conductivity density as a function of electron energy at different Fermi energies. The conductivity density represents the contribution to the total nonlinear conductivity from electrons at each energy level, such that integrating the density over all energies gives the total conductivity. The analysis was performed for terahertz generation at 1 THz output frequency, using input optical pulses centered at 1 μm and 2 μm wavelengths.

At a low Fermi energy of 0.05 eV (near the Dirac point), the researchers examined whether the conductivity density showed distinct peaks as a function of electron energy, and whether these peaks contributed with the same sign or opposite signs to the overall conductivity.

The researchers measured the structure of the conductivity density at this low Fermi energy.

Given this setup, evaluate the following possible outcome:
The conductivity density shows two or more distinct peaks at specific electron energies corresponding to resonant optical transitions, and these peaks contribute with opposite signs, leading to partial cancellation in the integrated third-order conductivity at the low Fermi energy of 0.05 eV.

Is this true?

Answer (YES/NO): YES